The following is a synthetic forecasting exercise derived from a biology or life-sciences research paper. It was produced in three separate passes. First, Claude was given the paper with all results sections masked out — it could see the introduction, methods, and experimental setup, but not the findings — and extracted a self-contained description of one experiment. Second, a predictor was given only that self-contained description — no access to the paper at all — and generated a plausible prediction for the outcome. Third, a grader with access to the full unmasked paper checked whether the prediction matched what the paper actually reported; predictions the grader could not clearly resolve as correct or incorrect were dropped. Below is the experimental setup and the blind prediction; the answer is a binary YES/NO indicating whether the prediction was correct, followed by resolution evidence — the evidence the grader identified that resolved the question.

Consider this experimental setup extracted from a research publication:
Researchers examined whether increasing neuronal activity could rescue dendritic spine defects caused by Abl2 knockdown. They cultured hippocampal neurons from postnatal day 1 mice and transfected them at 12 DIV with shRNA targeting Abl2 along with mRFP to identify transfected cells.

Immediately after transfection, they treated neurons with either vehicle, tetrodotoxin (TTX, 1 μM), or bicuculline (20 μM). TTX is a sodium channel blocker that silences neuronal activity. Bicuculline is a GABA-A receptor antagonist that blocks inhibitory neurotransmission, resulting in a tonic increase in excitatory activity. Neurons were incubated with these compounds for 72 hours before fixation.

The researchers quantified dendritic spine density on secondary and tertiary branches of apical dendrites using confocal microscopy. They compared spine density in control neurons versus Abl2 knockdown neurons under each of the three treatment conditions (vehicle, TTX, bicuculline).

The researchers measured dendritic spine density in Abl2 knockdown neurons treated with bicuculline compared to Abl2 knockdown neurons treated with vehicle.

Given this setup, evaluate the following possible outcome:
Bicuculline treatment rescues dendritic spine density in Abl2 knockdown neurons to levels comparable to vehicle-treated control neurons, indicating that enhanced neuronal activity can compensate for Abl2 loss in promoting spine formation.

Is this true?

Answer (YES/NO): YES